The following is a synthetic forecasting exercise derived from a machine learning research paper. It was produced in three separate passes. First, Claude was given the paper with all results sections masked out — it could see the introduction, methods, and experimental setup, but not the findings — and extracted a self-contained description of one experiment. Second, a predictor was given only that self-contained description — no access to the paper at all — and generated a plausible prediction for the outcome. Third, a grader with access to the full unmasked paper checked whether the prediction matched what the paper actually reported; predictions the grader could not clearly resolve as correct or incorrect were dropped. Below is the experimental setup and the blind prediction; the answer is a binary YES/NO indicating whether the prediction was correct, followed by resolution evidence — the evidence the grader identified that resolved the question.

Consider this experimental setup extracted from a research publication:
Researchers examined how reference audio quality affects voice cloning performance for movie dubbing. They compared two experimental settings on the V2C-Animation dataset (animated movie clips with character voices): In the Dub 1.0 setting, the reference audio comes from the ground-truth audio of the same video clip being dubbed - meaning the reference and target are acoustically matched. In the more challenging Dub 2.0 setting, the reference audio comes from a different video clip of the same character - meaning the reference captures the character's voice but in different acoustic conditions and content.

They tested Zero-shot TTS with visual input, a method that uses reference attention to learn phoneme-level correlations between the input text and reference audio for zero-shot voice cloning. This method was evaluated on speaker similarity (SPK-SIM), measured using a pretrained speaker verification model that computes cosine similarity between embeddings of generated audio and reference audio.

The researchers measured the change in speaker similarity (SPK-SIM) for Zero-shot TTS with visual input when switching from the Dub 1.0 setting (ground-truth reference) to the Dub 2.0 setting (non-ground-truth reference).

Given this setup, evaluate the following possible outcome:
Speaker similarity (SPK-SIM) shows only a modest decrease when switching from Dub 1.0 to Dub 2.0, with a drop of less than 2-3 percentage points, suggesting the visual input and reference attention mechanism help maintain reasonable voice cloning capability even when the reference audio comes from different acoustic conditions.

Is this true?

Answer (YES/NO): NO